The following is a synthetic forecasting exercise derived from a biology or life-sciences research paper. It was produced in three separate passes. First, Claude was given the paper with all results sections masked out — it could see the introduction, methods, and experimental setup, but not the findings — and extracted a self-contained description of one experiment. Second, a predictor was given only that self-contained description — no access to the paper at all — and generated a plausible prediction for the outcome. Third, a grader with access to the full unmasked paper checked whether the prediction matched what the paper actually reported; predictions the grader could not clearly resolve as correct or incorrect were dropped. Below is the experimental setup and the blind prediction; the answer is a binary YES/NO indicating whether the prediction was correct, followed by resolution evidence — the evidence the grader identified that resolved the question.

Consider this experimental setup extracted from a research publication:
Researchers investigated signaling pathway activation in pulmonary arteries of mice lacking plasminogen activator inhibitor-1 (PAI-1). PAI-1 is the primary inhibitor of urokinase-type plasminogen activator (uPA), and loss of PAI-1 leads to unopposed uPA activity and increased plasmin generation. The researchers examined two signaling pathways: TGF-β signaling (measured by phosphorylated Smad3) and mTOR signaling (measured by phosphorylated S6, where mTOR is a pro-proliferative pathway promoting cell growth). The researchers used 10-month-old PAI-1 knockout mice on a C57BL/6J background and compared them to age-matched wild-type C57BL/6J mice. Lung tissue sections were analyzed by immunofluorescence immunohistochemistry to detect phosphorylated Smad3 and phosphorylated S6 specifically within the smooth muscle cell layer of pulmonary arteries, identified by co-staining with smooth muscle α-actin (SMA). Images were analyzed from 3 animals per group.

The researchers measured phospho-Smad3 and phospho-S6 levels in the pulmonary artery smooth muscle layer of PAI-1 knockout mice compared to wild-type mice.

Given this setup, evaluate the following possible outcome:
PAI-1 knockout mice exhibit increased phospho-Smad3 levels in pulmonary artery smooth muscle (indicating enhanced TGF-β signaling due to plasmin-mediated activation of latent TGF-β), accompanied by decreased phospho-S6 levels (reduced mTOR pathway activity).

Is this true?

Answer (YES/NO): NO